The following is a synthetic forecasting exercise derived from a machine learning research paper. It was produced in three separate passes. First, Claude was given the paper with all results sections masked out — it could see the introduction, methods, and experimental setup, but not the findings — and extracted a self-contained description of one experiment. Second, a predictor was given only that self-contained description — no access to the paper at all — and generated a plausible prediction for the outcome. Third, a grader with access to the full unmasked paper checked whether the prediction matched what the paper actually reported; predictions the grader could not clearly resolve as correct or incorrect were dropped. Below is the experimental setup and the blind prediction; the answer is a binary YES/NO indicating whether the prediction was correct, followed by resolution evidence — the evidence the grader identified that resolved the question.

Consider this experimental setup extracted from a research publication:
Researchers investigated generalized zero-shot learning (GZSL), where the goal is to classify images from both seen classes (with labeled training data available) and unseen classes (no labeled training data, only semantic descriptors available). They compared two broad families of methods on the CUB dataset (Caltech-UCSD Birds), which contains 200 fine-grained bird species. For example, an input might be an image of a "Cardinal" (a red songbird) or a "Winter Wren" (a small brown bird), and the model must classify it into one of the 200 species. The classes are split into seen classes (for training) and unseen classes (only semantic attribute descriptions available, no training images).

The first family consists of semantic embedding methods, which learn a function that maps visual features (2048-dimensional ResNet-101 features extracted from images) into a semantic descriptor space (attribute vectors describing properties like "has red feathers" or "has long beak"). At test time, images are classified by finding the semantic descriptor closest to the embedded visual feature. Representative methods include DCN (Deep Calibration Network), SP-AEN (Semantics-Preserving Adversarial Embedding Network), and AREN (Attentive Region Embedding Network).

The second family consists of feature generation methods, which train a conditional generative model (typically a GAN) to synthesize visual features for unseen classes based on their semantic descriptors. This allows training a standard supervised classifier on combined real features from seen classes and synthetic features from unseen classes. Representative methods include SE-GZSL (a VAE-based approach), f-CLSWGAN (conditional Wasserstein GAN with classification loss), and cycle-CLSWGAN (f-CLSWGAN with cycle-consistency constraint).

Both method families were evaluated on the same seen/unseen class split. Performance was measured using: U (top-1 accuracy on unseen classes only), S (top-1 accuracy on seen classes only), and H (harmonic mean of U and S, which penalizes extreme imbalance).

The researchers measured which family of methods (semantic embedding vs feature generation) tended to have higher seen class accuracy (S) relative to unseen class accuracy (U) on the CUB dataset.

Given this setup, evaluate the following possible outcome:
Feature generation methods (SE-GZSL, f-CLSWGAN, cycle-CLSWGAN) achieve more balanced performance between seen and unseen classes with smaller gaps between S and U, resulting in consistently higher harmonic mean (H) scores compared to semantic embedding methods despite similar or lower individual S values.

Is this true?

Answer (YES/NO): NO